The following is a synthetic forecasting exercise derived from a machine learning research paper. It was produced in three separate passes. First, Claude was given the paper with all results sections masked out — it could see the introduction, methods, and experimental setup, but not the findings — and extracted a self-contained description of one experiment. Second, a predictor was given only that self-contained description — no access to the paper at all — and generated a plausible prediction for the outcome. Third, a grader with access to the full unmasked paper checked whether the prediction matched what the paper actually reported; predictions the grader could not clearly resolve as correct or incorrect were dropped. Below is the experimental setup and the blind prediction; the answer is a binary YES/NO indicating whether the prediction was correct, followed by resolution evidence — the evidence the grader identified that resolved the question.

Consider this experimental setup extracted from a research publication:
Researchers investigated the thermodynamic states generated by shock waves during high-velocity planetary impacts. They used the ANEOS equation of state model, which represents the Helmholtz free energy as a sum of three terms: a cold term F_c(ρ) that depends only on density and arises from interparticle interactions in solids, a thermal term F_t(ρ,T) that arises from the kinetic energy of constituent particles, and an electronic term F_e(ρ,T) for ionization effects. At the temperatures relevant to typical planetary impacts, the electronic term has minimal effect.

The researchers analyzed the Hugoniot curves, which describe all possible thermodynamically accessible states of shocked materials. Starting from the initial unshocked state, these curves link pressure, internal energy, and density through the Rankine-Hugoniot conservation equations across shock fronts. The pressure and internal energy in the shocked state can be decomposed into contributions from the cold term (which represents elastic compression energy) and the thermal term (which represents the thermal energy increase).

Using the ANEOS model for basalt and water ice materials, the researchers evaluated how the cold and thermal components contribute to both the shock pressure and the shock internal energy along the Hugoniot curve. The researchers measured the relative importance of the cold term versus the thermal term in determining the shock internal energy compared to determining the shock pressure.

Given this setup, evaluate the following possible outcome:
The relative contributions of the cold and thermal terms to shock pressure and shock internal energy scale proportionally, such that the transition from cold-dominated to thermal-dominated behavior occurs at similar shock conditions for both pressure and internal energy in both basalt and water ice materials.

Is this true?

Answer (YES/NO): NO